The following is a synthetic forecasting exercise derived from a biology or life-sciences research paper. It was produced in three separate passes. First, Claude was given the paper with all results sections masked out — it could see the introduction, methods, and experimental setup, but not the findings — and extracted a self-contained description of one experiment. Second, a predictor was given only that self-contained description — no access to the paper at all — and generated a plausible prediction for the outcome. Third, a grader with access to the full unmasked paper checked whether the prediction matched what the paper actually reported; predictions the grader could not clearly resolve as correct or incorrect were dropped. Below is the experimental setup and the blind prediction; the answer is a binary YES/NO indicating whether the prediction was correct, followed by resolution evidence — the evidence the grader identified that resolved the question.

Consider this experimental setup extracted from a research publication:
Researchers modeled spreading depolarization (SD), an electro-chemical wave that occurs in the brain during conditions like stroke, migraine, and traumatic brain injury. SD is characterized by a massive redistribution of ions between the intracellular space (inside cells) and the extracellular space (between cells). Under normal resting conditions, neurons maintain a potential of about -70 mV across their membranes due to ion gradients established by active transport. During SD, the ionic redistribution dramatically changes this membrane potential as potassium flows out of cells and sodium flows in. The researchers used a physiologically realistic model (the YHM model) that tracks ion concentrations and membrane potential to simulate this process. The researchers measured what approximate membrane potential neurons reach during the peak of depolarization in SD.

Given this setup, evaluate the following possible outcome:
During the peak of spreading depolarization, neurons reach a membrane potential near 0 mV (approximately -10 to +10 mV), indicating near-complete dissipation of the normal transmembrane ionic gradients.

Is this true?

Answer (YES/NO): YES